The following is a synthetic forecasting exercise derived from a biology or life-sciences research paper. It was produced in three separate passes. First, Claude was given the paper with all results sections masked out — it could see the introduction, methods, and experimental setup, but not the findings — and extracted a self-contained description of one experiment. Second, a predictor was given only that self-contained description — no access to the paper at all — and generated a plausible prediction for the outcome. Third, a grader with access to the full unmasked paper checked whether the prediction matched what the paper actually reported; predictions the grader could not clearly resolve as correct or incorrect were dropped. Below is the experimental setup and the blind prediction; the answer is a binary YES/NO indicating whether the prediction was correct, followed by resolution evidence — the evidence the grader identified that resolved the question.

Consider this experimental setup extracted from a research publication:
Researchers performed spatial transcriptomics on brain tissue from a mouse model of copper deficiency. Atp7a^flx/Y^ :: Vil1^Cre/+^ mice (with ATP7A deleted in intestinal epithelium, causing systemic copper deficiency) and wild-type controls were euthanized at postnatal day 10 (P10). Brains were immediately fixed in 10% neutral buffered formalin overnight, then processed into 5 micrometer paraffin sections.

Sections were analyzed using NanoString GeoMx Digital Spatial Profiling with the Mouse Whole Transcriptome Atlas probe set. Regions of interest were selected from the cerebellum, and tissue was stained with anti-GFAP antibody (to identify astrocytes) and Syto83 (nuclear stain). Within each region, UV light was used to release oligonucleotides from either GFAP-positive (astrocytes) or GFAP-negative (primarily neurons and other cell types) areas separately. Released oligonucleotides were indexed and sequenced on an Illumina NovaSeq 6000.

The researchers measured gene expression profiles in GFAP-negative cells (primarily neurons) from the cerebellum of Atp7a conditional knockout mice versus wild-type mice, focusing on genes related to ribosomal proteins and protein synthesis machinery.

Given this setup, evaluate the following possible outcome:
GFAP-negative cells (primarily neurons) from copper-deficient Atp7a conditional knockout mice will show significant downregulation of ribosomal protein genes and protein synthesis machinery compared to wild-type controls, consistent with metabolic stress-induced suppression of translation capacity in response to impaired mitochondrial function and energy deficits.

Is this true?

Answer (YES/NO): NO